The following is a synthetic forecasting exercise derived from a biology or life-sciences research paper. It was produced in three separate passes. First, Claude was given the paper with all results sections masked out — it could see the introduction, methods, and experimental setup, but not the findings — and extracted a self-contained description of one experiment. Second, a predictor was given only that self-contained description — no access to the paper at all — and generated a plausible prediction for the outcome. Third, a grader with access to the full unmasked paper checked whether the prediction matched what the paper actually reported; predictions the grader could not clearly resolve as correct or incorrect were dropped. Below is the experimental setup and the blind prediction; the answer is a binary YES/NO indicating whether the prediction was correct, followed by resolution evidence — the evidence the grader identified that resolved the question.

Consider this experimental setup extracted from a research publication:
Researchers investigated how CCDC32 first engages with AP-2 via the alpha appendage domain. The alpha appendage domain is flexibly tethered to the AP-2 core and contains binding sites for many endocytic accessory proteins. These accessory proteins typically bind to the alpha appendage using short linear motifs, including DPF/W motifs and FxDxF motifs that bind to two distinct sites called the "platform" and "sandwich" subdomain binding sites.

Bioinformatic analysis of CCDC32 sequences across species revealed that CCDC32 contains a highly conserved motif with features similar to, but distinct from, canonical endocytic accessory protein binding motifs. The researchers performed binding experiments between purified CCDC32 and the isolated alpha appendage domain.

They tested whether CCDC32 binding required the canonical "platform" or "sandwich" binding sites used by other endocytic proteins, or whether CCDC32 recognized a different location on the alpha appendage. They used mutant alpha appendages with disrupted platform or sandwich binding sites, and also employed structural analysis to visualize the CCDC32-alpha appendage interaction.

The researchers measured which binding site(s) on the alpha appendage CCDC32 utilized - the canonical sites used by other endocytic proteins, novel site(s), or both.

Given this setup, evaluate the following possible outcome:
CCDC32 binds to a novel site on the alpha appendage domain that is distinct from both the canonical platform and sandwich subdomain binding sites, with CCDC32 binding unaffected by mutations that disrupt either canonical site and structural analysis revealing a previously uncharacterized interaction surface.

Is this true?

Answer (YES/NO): NO